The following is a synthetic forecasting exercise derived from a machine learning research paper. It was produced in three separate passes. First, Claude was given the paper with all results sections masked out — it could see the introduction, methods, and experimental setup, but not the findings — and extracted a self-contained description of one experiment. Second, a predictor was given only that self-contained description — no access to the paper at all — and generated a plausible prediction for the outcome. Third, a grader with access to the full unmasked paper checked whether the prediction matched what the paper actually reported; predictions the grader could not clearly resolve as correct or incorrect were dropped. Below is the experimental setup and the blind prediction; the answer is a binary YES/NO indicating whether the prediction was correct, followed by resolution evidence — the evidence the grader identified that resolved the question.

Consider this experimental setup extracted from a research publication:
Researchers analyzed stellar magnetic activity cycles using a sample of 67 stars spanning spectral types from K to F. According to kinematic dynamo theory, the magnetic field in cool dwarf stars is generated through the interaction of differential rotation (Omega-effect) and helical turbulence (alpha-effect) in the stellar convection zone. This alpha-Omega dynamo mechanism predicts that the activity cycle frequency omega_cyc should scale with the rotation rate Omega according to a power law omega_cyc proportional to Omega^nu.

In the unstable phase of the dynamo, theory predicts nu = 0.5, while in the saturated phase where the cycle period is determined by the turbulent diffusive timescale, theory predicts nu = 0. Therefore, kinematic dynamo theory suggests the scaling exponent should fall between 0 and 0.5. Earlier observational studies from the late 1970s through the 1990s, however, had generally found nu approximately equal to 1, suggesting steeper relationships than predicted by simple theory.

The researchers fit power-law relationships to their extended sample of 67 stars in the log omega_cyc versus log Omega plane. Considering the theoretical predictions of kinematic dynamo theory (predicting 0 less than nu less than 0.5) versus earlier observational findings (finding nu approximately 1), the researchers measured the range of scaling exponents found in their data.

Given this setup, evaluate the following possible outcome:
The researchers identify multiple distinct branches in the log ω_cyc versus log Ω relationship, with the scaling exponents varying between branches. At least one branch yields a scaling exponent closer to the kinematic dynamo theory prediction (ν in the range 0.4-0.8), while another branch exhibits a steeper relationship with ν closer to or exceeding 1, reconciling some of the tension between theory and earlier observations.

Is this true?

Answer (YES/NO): NO